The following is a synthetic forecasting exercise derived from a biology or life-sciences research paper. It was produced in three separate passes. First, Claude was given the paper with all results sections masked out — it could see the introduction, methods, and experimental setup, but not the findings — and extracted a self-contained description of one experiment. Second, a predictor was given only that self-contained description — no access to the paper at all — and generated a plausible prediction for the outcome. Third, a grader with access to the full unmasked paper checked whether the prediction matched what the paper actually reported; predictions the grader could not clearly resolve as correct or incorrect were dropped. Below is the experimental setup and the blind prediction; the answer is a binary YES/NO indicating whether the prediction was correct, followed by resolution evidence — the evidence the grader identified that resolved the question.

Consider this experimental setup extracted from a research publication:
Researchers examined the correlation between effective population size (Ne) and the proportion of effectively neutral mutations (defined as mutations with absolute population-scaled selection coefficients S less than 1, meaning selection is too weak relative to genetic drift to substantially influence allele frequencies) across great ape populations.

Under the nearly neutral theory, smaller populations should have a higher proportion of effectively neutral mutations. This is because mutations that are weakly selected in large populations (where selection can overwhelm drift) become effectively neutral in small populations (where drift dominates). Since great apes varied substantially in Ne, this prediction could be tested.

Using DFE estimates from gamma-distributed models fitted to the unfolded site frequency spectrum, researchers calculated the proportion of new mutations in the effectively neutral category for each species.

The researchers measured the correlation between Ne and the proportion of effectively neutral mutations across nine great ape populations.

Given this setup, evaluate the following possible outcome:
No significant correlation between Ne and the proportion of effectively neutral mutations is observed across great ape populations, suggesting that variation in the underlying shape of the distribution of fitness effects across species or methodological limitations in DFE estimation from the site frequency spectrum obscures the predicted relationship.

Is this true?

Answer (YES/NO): NO